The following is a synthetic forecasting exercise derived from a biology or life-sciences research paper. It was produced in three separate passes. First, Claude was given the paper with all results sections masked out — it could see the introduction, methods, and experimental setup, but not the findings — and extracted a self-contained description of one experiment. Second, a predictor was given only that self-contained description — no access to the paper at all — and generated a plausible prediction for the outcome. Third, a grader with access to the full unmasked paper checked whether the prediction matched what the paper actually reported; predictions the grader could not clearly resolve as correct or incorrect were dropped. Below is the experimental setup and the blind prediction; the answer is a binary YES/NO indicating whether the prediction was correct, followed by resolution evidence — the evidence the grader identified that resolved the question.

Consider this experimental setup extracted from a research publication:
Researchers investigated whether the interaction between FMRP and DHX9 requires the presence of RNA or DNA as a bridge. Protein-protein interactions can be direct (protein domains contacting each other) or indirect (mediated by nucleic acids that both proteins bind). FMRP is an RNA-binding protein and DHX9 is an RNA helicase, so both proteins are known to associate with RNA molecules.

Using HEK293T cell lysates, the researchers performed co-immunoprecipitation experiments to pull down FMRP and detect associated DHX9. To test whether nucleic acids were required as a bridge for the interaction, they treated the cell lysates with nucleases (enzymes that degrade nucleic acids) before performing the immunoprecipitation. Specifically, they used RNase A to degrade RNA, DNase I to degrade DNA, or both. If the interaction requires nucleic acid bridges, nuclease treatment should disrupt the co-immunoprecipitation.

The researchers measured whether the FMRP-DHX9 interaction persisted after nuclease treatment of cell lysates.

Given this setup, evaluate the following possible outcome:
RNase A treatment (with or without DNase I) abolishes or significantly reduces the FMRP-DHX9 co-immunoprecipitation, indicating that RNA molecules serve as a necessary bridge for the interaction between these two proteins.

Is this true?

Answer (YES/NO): NO